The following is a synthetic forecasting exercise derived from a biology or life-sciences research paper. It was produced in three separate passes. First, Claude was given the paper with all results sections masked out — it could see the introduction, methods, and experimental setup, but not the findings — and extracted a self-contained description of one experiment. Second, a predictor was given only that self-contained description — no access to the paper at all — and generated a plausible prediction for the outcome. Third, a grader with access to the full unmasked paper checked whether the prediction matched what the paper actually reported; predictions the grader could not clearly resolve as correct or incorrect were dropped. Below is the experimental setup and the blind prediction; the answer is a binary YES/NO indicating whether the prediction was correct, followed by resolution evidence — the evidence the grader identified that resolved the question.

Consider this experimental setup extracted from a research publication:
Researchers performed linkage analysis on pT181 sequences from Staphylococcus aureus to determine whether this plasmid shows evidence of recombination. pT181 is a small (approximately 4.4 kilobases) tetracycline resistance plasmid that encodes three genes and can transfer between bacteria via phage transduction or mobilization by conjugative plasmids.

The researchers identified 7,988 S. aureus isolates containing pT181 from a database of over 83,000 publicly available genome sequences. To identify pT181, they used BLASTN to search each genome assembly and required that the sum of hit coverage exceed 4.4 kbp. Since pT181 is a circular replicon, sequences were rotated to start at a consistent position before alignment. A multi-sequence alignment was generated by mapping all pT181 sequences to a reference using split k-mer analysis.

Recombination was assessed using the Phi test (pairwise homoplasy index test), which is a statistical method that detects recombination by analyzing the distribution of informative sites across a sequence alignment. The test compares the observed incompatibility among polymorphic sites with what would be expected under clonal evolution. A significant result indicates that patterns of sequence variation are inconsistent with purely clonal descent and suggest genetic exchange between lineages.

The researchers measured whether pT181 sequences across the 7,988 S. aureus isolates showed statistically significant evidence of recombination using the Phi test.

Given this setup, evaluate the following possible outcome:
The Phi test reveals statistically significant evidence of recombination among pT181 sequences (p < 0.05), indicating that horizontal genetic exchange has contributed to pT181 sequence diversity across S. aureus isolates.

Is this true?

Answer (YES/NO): NO